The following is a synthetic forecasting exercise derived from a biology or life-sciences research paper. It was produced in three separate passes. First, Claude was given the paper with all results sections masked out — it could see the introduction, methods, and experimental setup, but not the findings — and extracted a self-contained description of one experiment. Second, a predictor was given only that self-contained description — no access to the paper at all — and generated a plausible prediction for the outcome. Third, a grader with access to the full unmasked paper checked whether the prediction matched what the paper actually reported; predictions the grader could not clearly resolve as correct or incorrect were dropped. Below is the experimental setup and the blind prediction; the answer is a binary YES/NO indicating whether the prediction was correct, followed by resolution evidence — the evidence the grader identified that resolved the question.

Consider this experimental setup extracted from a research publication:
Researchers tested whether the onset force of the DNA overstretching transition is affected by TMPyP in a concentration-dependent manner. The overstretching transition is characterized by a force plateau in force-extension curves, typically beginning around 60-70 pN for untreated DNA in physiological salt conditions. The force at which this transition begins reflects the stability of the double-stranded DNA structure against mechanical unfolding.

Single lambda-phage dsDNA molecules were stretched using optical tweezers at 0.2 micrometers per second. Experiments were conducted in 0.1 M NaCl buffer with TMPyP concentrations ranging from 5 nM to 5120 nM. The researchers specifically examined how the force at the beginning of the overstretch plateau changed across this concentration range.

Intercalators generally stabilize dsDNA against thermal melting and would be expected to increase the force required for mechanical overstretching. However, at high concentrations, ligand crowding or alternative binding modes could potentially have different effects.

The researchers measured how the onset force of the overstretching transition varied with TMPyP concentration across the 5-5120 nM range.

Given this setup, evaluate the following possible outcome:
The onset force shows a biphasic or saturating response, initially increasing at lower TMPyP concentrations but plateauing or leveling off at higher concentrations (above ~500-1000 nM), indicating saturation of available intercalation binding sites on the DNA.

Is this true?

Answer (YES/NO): NO